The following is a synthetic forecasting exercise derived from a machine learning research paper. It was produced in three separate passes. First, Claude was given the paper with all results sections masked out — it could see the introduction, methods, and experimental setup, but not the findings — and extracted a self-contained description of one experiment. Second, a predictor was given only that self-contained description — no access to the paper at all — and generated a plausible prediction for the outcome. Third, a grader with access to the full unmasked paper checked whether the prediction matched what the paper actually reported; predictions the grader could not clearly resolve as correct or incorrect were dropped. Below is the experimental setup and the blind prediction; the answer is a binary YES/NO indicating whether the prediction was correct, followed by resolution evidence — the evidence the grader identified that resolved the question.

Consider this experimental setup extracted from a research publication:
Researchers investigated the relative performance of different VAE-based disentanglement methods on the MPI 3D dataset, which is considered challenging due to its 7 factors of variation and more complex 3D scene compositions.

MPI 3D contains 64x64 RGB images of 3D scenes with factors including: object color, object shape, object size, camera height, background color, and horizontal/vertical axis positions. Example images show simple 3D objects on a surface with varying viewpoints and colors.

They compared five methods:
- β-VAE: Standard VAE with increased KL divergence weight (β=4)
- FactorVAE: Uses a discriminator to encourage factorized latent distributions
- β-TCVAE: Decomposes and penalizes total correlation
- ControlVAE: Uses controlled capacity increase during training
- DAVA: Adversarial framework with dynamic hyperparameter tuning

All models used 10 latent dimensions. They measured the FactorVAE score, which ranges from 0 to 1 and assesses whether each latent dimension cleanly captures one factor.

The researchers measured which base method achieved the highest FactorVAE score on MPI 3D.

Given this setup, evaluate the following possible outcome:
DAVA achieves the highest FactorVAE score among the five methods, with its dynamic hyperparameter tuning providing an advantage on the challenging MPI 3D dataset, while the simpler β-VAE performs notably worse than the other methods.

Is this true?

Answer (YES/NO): NO